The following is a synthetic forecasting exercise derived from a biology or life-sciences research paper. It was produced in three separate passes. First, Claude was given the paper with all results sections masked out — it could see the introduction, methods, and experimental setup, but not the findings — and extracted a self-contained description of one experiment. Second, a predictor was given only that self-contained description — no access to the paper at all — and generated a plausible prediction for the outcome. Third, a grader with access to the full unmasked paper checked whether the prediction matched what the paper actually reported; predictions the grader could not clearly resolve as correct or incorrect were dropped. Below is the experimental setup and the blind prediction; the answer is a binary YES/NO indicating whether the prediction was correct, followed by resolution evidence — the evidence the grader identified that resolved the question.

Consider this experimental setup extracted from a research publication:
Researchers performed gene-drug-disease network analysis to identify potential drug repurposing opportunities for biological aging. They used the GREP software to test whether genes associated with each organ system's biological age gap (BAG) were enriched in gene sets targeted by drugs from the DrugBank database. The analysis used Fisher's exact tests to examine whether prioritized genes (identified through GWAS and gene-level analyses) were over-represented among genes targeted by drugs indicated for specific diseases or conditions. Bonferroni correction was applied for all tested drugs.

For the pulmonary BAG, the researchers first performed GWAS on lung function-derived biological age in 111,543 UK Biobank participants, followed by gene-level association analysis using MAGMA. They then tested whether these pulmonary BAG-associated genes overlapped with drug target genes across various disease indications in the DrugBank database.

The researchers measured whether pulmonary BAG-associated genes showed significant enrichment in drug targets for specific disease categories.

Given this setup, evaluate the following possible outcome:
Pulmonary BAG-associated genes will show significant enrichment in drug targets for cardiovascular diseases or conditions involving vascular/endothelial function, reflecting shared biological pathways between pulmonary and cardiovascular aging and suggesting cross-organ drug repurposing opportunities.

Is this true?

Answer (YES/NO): NO